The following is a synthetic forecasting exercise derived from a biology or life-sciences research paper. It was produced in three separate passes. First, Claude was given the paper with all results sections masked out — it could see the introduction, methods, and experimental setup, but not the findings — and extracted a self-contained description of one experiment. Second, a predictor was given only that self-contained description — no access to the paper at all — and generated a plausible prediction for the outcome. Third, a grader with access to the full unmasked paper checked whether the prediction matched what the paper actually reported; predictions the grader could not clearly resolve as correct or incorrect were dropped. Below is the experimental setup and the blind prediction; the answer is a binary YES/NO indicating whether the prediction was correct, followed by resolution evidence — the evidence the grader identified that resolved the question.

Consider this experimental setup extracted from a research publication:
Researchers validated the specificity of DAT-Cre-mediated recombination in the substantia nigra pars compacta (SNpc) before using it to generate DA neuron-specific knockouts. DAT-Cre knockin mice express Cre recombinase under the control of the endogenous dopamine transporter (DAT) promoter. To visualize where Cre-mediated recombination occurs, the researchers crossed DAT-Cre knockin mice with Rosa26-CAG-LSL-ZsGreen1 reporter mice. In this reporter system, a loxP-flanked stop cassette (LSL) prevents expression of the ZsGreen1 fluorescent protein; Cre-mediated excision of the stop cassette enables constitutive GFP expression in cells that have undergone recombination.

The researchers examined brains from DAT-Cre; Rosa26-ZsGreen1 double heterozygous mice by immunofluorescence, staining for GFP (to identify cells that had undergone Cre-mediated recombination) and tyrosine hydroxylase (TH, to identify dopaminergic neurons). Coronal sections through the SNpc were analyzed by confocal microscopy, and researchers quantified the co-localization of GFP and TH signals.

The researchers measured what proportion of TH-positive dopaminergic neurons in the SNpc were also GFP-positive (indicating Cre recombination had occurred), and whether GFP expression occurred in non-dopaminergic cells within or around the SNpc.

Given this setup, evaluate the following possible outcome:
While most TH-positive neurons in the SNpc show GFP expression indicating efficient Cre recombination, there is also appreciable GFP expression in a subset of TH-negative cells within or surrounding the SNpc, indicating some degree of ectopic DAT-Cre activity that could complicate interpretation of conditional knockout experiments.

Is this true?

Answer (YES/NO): NO